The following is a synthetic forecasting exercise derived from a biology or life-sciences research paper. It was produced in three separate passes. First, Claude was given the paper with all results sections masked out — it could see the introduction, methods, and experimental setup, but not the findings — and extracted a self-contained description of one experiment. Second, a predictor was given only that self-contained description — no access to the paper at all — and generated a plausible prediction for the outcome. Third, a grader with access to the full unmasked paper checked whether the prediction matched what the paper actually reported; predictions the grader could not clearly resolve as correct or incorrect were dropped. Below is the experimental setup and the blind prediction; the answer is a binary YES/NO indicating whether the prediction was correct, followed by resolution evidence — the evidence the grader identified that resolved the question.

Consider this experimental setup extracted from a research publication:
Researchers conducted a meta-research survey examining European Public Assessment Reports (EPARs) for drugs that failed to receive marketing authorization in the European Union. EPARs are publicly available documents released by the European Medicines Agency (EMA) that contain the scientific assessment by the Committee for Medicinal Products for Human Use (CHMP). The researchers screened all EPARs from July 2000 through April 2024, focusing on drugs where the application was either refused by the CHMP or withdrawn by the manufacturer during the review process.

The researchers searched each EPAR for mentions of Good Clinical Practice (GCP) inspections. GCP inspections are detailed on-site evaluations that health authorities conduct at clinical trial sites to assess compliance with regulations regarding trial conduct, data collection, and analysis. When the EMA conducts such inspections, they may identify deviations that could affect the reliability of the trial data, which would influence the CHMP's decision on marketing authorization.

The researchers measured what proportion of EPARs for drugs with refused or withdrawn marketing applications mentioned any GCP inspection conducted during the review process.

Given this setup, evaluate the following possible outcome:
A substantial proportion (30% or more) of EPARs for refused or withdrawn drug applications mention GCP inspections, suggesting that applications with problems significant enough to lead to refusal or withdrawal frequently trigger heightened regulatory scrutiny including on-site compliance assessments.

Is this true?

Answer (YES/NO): NO